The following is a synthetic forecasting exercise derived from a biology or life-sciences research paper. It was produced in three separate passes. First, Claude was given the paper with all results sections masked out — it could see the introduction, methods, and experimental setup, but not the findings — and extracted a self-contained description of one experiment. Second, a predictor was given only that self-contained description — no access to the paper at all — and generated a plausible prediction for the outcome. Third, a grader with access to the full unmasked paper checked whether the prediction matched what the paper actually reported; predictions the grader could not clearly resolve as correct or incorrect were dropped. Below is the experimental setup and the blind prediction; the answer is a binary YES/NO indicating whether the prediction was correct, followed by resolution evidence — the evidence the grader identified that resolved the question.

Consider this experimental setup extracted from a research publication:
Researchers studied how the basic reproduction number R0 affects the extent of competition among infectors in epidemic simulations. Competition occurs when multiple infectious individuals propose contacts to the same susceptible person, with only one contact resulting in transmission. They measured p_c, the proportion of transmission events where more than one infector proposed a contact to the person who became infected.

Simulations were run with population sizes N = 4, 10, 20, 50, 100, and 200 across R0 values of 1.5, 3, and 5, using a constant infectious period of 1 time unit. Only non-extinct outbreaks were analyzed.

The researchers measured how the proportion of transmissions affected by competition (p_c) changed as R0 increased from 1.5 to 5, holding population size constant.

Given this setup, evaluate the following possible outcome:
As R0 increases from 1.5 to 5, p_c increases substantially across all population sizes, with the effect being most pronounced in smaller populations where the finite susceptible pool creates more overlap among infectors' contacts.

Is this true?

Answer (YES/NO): NO